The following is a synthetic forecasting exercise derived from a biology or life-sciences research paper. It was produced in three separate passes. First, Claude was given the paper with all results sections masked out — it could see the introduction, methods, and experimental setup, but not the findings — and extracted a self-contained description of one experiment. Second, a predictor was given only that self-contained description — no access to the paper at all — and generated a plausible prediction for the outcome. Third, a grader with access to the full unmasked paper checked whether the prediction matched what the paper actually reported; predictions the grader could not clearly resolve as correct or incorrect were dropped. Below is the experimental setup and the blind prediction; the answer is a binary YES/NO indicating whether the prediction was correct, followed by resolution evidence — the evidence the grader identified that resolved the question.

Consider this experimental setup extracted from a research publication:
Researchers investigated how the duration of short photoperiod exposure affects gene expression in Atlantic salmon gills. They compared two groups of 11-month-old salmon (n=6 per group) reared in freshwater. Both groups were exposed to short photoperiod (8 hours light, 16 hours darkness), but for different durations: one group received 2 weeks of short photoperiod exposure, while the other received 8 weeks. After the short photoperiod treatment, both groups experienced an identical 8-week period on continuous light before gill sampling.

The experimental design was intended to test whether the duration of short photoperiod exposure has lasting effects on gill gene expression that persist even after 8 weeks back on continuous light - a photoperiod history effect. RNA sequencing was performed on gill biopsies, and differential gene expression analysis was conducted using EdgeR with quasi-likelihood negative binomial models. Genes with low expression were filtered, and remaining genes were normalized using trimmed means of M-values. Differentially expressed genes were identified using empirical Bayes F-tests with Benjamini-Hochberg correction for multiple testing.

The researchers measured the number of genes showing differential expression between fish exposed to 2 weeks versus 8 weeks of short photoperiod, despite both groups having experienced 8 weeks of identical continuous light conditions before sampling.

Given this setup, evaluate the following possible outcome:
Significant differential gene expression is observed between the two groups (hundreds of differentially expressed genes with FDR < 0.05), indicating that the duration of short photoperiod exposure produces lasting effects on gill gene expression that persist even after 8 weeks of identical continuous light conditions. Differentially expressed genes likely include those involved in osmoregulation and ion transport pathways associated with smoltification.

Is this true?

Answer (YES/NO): NO